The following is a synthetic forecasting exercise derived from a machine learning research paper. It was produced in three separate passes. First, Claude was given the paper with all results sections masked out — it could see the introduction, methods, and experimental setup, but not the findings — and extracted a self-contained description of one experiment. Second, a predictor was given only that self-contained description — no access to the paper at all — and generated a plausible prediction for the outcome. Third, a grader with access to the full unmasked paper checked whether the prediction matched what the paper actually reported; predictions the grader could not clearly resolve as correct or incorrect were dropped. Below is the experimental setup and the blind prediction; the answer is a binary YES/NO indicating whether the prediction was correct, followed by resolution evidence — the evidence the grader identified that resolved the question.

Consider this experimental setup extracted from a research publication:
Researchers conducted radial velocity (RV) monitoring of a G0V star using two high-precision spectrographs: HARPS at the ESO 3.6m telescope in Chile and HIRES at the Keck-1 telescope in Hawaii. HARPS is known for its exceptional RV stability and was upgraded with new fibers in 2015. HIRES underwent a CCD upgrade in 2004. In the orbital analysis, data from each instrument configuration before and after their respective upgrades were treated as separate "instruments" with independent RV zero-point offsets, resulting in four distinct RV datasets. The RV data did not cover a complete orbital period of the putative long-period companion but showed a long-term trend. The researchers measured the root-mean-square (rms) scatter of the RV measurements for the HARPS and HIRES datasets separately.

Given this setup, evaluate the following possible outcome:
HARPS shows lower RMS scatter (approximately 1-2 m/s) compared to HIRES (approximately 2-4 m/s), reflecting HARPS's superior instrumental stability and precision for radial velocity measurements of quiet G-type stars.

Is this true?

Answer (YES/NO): NO